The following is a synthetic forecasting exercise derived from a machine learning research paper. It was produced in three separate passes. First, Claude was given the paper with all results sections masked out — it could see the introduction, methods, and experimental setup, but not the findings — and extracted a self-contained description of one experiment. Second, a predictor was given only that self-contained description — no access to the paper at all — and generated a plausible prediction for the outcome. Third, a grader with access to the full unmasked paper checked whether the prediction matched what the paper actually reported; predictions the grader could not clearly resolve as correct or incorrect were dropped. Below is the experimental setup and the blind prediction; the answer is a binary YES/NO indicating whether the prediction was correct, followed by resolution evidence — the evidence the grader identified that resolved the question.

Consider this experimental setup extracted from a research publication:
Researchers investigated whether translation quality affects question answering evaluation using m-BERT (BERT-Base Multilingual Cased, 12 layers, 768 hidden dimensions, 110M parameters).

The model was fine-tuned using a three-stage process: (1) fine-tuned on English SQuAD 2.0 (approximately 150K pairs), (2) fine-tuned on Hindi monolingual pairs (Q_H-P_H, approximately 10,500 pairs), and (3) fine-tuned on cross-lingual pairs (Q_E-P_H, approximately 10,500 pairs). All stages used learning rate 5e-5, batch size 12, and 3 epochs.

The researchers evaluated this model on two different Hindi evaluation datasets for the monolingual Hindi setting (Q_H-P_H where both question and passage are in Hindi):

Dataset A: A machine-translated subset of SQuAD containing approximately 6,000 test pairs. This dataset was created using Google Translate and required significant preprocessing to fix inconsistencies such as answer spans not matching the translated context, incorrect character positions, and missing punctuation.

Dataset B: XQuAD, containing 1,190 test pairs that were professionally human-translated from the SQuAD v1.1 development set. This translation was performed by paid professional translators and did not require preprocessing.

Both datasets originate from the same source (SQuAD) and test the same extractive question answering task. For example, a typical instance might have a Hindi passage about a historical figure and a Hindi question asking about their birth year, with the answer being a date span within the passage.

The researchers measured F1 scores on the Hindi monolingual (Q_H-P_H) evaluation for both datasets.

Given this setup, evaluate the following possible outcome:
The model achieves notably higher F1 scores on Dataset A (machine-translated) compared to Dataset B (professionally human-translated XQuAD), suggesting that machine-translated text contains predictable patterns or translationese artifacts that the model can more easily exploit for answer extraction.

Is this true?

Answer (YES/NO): YES